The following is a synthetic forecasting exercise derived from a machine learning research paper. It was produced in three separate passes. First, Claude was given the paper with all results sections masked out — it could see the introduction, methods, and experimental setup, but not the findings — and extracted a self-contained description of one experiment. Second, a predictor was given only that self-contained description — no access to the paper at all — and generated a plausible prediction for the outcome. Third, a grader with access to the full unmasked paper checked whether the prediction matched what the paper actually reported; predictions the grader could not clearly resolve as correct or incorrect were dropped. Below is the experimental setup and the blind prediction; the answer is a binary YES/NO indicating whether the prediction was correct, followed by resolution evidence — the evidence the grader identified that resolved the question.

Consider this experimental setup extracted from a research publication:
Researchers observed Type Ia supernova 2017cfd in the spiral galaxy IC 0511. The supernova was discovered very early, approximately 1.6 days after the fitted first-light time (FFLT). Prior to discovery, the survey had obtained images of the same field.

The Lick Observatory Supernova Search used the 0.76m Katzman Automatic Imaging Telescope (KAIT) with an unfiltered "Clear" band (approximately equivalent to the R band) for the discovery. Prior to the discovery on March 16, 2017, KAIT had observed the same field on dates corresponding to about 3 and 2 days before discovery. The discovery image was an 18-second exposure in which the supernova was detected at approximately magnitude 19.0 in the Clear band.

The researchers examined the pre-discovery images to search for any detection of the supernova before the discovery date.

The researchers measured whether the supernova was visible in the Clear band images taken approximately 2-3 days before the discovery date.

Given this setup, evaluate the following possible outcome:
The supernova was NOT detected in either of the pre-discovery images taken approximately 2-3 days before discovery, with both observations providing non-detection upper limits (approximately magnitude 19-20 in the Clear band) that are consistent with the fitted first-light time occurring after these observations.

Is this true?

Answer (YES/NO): YES